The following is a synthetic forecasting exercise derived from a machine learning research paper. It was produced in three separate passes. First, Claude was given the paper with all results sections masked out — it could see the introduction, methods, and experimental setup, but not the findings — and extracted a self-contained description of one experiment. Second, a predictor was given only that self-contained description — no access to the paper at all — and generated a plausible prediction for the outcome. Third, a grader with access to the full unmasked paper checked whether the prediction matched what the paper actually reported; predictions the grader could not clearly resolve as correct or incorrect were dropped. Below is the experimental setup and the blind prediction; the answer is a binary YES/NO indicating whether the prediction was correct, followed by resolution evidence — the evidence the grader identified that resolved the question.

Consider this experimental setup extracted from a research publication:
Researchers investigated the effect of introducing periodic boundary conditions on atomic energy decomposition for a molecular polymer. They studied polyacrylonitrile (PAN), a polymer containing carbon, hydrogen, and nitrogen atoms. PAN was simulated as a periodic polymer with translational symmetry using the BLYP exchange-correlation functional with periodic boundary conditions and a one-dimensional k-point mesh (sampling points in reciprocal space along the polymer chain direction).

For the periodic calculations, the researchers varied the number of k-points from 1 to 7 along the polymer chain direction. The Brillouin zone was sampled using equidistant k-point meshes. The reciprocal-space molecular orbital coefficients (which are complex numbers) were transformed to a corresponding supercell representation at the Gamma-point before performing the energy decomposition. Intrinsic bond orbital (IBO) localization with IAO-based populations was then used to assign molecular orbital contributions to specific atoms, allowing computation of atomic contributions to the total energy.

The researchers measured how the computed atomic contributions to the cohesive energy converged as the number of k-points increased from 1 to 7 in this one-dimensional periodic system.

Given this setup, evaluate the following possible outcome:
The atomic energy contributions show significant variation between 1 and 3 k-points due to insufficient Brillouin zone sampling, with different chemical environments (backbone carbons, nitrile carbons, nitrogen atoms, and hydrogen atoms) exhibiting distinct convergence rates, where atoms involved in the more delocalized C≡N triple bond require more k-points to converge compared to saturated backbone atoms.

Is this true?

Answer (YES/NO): NO